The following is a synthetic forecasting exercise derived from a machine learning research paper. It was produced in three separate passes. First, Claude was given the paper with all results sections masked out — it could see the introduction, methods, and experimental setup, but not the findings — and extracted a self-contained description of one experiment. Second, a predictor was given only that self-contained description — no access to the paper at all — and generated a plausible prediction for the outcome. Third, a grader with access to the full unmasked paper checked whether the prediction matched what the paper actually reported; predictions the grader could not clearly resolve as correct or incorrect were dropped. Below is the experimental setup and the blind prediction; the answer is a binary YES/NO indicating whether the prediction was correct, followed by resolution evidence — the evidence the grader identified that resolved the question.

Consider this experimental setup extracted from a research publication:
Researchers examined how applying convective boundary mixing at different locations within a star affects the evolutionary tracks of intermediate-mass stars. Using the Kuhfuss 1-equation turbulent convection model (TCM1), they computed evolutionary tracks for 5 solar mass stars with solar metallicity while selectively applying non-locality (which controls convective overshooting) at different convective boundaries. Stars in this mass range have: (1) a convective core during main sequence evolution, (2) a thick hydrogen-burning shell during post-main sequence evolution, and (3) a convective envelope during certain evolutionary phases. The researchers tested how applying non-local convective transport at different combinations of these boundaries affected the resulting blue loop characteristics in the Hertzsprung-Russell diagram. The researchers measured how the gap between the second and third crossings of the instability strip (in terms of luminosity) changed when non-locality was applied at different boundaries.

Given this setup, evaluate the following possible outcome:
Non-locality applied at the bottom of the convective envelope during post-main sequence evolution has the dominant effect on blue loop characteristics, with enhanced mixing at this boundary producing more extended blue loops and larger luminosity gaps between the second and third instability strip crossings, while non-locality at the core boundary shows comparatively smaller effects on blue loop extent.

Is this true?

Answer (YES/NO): NO